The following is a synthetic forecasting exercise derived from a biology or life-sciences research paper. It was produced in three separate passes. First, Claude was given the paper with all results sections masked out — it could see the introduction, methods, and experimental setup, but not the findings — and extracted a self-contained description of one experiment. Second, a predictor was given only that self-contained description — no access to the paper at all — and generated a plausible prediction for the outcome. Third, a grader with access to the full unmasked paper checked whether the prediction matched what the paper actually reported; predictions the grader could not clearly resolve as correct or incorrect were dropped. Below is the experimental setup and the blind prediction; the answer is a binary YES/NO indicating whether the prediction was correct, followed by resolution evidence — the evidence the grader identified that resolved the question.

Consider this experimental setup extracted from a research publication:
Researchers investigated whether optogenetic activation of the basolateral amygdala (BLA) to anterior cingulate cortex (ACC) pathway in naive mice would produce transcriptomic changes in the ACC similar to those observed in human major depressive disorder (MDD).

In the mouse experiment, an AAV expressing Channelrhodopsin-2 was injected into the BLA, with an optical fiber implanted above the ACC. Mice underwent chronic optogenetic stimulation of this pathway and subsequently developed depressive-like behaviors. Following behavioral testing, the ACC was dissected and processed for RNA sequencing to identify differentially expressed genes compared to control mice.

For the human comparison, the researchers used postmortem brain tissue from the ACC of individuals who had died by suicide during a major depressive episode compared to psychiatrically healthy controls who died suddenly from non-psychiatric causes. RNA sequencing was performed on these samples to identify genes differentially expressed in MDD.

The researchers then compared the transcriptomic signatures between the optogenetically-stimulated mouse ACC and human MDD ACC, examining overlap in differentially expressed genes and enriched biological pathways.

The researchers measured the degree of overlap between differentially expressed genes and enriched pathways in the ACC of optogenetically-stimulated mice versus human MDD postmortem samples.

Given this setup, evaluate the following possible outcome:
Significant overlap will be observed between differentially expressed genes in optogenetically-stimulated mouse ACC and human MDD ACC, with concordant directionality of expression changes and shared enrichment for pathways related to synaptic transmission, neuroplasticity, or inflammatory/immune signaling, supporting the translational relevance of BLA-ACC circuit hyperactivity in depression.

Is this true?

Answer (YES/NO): NO